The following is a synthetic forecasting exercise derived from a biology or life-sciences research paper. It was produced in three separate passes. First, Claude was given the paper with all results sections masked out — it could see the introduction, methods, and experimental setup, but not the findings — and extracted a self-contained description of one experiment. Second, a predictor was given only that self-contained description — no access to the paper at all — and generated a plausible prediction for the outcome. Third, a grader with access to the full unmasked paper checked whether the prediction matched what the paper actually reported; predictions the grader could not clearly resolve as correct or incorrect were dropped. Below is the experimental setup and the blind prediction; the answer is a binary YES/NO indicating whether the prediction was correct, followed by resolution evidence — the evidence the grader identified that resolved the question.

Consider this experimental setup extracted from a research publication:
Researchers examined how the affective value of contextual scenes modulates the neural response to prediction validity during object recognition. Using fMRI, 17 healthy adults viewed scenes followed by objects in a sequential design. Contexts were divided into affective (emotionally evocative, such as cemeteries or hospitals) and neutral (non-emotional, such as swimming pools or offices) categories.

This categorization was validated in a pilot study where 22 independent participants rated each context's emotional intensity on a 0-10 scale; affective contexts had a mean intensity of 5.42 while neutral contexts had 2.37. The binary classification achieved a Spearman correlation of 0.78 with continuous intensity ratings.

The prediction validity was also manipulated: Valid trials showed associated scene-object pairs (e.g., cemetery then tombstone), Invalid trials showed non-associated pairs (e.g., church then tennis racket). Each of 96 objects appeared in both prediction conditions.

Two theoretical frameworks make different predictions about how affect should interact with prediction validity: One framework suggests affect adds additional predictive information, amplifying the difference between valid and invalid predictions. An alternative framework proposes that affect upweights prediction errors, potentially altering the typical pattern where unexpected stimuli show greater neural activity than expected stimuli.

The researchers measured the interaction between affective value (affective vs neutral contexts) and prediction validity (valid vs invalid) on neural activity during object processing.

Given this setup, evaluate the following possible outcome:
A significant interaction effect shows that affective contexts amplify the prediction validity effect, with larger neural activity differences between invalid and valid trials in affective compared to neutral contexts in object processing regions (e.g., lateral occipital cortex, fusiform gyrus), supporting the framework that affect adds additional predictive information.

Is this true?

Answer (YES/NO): NO